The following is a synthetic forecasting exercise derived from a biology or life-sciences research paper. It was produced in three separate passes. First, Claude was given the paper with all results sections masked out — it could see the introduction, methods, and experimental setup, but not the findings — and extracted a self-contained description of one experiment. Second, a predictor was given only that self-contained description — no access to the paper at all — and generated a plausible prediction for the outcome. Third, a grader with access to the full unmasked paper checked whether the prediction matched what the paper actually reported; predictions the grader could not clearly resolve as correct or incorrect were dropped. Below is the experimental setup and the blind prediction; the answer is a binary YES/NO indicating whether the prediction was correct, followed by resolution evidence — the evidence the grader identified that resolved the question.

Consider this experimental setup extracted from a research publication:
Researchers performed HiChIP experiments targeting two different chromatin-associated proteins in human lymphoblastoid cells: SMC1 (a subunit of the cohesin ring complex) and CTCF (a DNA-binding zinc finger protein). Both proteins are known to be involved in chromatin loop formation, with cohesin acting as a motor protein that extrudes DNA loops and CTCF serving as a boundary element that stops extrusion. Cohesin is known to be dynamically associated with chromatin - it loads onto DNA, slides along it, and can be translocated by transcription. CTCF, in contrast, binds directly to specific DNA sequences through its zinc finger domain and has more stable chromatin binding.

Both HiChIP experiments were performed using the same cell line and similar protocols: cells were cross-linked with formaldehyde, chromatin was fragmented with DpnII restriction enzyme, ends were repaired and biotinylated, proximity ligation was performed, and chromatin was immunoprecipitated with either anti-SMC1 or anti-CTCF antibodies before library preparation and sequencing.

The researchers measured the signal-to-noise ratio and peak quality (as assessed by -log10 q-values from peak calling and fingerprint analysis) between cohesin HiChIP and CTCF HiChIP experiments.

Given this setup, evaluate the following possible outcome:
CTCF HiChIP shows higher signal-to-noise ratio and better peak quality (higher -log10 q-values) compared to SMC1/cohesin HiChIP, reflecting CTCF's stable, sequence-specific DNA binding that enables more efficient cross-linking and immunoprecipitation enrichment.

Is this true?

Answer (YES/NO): YES